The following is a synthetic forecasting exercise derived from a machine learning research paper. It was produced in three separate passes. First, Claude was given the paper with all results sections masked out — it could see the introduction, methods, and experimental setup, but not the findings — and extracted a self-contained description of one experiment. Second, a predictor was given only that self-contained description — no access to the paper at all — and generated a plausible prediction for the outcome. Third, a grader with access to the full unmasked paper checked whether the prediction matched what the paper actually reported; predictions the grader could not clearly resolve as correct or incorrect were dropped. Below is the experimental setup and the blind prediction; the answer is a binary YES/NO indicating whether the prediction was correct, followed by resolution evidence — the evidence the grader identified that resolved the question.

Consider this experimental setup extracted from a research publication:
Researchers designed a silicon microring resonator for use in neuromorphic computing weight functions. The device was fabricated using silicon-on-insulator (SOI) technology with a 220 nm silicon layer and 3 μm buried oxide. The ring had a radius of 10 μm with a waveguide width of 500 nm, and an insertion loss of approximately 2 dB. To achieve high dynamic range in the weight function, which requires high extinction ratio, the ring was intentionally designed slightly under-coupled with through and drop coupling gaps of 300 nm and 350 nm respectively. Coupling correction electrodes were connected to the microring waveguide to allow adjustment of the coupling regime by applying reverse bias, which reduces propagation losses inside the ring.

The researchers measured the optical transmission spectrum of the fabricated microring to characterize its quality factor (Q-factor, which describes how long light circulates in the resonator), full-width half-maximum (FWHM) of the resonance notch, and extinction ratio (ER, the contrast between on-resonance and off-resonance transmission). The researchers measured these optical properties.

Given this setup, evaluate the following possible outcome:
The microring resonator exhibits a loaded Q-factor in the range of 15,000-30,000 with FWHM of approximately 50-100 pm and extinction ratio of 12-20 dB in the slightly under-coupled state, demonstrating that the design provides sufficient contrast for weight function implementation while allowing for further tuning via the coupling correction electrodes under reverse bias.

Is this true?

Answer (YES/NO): NO